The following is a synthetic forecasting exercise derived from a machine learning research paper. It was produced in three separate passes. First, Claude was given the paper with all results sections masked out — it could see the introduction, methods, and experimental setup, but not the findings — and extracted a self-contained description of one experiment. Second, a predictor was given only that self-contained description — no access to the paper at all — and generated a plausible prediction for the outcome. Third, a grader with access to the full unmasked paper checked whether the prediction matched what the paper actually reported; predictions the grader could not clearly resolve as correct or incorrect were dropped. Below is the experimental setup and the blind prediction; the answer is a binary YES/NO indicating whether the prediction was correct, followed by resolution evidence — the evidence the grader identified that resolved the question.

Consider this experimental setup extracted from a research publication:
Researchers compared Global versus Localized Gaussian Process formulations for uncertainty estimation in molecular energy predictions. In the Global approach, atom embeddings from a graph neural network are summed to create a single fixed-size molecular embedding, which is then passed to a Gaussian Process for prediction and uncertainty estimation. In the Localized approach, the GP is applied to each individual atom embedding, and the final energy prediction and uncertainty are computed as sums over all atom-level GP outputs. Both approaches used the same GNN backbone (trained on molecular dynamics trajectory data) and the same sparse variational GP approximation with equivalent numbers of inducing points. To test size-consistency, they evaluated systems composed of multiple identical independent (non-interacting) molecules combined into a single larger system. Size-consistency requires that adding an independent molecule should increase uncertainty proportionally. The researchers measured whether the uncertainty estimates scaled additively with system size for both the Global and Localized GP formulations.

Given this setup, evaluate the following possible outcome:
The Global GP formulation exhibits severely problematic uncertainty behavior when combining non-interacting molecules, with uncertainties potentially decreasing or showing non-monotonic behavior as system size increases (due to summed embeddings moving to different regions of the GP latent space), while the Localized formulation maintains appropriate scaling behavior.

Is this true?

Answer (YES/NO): NO